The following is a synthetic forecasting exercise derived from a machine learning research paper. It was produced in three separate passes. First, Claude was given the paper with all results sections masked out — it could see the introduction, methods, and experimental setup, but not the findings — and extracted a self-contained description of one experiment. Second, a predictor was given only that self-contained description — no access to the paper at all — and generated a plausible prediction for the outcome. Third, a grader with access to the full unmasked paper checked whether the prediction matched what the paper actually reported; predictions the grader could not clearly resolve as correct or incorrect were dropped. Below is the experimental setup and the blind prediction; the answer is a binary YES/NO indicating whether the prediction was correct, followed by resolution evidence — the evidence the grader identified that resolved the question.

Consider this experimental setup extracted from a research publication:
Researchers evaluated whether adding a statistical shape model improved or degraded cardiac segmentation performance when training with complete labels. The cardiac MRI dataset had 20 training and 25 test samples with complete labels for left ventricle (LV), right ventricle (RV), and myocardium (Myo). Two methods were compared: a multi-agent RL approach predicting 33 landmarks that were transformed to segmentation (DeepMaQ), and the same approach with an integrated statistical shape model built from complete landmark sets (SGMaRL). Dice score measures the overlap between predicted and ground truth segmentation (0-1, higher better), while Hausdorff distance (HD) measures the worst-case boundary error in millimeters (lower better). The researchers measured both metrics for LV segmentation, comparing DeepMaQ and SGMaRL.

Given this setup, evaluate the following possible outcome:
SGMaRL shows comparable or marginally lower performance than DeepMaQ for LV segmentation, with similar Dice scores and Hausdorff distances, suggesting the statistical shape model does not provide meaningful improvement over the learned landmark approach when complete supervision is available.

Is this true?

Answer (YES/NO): NO